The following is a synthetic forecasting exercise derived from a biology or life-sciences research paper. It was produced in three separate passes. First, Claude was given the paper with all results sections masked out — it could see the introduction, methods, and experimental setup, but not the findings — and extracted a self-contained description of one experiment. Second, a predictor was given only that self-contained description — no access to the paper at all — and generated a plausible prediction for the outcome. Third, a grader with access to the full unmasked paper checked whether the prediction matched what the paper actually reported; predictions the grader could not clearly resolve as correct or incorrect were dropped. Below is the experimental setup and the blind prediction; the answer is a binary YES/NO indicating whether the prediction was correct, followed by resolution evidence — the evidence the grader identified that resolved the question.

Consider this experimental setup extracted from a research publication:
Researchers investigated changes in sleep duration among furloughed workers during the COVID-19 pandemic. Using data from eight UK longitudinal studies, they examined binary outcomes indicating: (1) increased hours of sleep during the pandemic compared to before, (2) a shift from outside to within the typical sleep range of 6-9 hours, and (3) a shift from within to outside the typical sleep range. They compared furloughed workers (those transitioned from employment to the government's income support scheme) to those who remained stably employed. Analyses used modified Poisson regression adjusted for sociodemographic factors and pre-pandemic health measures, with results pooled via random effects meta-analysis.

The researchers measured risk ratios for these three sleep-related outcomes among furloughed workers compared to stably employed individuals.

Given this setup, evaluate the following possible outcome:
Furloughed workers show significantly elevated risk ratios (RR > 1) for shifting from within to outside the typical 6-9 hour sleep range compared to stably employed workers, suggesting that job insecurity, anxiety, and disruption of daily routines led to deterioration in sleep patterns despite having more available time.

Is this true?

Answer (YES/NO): NO